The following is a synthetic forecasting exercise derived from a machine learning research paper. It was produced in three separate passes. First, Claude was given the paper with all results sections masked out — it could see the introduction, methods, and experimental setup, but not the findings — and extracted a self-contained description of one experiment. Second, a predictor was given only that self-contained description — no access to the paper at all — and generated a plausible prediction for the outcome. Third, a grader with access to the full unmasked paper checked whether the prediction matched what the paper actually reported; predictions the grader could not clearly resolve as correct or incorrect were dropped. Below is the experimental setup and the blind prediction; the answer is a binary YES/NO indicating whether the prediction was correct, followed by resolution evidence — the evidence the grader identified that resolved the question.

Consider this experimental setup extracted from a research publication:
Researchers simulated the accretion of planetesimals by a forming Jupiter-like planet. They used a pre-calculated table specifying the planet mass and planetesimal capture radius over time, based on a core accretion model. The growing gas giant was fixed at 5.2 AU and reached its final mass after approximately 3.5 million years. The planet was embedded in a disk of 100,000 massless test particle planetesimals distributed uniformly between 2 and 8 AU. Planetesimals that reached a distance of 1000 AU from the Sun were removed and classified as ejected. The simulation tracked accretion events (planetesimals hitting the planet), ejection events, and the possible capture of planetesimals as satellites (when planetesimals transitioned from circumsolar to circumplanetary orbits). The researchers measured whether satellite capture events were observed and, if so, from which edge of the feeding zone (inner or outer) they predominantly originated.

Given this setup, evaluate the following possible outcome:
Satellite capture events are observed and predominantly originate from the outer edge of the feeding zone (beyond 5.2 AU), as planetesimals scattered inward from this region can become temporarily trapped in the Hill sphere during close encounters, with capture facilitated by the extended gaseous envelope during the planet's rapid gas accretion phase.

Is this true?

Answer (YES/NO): NO